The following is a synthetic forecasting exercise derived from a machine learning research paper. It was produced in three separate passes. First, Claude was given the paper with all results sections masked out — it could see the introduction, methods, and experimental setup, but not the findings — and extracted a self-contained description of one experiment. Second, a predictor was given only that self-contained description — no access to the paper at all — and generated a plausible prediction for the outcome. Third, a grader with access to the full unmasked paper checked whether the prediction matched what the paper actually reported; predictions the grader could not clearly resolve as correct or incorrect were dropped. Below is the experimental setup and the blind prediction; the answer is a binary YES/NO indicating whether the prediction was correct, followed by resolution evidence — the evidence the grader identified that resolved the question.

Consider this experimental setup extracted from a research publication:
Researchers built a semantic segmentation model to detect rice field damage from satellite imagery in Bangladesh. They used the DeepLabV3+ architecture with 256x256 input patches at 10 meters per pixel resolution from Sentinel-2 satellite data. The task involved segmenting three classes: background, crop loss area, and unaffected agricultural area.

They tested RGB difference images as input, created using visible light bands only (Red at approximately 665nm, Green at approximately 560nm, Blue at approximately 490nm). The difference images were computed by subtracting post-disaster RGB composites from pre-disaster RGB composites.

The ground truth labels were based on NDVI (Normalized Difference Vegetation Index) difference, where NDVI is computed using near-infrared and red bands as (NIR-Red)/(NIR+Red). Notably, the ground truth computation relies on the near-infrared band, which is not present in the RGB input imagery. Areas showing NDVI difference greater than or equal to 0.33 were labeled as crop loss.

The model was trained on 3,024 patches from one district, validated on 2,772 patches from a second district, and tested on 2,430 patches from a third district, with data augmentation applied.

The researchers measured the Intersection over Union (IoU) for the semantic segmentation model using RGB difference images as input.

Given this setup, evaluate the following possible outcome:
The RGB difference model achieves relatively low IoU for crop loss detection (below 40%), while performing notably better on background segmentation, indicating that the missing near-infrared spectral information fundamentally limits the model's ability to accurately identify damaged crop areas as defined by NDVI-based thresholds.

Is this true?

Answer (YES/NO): NO